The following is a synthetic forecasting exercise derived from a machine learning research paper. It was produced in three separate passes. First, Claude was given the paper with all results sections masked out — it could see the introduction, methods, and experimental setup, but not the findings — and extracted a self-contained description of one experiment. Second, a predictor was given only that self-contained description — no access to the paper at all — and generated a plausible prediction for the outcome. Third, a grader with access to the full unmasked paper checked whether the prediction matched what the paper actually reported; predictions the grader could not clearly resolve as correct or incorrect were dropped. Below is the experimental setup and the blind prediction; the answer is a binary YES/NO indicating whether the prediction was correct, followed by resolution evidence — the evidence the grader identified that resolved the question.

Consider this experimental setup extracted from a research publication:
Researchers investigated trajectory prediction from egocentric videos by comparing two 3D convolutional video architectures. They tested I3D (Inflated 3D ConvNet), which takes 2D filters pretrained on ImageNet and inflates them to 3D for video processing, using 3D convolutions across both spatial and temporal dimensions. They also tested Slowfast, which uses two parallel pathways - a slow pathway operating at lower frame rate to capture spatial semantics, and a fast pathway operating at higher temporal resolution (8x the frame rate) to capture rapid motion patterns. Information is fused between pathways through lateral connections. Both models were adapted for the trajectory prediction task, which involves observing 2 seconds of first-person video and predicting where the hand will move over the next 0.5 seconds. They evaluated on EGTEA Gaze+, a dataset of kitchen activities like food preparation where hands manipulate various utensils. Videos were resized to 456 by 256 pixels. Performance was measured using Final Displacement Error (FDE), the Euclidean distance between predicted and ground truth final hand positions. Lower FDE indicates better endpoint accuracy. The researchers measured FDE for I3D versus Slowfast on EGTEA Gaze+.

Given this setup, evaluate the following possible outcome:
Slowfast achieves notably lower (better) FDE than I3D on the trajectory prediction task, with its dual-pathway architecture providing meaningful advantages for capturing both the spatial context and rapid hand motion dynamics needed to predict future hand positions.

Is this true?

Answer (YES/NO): NO